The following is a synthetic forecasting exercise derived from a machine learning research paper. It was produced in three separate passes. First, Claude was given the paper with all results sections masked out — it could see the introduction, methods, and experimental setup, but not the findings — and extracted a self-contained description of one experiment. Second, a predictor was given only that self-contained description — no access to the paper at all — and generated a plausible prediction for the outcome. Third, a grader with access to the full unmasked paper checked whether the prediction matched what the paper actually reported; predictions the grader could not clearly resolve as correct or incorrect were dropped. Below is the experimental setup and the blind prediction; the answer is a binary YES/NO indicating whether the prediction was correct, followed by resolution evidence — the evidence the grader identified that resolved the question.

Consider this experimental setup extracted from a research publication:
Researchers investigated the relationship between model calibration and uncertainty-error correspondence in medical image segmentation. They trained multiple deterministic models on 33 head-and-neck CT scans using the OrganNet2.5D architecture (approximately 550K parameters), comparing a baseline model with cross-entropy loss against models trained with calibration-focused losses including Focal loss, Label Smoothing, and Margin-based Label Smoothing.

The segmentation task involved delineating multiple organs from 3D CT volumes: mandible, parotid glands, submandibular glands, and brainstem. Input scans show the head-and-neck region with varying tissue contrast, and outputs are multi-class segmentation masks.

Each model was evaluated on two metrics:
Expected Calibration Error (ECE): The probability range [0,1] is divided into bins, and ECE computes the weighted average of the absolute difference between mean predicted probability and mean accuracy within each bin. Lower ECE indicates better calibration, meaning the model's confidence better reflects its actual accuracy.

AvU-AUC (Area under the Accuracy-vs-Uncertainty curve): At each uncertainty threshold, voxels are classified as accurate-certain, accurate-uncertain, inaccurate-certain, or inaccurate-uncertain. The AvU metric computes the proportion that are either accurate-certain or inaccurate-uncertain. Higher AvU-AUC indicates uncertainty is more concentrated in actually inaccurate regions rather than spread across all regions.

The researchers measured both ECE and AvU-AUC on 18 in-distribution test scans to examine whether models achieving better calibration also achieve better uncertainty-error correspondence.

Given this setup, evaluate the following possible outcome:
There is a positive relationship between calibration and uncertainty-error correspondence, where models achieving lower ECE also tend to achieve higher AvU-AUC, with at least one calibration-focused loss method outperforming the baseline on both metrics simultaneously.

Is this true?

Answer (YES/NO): NO